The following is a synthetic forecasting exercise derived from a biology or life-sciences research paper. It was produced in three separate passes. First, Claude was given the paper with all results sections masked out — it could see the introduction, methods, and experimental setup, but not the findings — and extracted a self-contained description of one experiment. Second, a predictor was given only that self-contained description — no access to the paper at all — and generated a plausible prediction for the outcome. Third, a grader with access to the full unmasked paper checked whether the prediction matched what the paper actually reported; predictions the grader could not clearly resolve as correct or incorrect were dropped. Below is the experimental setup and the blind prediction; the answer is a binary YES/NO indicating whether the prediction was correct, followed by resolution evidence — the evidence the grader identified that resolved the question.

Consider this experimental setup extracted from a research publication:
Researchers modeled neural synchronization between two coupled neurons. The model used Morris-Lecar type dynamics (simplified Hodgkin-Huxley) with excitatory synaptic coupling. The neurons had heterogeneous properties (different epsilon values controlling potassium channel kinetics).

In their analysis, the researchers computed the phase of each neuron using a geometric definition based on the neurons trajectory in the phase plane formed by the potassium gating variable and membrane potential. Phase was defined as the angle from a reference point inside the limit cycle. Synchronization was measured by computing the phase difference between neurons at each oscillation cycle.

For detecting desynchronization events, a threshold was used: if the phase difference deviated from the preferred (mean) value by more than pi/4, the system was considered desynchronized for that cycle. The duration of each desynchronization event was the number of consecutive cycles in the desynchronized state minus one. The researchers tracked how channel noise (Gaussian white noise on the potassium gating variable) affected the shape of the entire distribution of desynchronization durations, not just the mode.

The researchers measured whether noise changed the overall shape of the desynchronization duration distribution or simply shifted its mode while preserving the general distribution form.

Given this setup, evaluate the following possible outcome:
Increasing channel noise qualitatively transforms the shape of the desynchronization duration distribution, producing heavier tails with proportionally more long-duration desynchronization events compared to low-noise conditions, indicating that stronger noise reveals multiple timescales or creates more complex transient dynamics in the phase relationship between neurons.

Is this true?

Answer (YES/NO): NO